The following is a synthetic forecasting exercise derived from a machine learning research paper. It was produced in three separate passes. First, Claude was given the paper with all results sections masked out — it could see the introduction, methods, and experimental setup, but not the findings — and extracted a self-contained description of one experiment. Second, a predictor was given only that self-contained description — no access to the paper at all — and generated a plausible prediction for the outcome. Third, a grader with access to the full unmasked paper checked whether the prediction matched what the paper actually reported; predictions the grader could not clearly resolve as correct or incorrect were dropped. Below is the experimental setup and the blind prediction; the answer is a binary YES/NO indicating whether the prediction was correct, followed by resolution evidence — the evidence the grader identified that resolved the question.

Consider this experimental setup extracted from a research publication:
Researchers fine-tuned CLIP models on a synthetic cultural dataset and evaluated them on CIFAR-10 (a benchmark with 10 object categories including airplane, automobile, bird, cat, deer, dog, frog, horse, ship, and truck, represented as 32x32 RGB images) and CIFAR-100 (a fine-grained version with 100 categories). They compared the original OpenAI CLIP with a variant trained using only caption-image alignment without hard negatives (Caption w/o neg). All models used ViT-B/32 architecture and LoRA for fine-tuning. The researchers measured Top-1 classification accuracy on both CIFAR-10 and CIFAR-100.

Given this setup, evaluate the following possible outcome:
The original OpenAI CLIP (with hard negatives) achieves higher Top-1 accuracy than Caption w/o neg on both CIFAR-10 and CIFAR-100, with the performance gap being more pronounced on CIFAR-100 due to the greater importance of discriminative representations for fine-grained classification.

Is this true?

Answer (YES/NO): NO